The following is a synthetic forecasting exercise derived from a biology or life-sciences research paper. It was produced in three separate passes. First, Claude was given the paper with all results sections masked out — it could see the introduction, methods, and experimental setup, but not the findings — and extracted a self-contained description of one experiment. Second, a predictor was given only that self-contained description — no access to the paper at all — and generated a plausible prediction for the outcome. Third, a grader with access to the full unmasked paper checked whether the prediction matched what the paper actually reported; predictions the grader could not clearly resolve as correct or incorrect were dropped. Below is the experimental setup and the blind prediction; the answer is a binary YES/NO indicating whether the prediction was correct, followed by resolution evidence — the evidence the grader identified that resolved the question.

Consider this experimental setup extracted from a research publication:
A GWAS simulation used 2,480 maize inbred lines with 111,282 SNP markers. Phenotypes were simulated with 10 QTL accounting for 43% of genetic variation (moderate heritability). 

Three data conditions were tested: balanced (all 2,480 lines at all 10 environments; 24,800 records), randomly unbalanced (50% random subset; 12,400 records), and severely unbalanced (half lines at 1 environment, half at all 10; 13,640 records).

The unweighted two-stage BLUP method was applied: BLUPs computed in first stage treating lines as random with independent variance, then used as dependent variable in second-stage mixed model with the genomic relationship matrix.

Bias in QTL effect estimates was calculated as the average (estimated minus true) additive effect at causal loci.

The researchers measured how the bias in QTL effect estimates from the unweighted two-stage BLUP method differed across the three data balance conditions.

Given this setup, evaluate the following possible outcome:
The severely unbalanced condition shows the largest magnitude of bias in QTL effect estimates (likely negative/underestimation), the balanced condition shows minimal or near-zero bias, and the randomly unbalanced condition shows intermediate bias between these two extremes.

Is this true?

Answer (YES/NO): NO